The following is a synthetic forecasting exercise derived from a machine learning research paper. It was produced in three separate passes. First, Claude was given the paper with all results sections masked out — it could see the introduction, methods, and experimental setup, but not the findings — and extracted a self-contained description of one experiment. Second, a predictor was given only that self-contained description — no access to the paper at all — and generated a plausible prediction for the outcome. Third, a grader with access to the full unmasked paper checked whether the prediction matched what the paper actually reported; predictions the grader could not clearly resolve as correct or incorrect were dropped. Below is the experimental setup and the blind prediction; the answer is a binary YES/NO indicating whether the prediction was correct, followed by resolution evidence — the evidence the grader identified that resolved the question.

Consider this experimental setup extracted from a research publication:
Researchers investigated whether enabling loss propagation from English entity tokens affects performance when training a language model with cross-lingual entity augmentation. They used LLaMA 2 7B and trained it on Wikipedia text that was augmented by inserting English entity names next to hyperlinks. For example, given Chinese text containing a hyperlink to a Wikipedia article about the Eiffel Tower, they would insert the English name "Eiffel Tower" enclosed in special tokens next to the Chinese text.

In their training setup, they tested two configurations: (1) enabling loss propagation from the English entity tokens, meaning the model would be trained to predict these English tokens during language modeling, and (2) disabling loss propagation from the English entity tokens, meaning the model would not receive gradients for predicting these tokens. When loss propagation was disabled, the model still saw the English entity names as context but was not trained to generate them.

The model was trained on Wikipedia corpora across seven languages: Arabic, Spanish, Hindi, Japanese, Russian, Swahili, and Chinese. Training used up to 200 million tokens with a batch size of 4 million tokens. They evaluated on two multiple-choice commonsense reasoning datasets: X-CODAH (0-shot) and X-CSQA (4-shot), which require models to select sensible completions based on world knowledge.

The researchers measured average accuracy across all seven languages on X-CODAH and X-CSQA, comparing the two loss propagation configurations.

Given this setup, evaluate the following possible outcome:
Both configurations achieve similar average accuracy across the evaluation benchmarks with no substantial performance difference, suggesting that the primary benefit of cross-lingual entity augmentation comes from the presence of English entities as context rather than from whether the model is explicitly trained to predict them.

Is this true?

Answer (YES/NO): YES